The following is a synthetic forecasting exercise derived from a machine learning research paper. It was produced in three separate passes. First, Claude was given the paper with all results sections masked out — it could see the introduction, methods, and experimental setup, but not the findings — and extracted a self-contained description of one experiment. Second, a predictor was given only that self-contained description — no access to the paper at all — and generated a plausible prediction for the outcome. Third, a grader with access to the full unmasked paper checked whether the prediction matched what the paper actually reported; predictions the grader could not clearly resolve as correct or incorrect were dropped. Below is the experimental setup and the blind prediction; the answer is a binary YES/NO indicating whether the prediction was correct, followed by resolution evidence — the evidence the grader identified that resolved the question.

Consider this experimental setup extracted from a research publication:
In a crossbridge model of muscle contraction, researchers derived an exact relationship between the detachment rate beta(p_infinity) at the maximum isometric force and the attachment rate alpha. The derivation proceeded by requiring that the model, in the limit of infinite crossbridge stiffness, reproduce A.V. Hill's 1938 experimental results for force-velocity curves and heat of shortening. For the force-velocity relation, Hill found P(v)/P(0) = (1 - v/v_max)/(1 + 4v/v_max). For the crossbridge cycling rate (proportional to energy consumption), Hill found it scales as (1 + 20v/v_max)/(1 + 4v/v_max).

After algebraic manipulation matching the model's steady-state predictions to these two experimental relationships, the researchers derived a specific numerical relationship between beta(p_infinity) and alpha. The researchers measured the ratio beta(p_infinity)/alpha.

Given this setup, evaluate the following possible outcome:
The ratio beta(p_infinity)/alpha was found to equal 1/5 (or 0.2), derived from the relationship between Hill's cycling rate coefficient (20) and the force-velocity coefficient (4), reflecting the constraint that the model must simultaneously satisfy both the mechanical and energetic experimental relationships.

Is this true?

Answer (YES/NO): NO